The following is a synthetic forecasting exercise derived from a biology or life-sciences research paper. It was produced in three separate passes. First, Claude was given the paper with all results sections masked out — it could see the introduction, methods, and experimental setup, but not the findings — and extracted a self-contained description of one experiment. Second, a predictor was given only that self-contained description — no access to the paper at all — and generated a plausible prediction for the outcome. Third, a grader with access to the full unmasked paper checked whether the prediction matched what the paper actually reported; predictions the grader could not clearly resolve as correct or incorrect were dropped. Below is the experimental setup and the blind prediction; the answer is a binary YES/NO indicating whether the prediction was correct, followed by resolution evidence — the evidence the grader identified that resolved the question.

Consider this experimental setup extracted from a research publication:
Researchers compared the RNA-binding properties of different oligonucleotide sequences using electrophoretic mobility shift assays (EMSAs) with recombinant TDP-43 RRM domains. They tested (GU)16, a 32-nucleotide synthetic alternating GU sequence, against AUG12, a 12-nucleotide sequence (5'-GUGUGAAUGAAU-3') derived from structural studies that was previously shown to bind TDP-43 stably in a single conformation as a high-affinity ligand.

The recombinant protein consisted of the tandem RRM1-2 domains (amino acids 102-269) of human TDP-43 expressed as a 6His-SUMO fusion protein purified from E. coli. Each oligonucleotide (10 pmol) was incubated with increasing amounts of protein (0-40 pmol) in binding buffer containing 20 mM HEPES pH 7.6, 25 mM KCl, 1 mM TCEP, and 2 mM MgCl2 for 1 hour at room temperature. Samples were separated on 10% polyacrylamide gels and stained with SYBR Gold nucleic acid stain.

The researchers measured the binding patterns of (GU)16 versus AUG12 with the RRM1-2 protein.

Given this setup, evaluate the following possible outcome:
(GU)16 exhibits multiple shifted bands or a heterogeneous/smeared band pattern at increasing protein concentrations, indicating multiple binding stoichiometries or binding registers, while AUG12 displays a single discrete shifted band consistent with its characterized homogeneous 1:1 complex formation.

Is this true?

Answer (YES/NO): NO